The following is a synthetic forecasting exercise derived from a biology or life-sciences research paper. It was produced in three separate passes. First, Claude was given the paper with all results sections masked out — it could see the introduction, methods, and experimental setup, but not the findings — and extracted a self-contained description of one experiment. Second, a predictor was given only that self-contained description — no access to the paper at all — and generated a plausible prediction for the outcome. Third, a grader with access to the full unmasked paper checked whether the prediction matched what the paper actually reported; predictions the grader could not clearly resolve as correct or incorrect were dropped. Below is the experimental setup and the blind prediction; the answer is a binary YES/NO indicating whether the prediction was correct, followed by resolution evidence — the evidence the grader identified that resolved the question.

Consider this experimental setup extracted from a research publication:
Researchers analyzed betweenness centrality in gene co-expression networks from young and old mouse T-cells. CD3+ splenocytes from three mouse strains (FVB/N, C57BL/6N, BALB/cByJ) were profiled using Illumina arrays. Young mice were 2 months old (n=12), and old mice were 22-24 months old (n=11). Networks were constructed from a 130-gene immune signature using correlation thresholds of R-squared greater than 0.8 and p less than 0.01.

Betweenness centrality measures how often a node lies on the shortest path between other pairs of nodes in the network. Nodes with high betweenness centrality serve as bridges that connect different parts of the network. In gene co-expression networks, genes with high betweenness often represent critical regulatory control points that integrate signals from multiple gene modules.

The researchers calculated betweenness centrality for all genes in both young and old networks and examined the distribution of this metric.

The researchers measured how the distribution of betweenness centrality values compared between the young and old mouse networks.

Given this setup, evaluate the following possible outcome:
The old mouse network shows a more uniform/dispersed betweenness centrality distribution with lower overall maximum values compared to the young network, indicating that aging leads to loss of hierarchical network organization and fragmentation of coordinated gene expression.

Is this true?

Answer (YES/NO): NO